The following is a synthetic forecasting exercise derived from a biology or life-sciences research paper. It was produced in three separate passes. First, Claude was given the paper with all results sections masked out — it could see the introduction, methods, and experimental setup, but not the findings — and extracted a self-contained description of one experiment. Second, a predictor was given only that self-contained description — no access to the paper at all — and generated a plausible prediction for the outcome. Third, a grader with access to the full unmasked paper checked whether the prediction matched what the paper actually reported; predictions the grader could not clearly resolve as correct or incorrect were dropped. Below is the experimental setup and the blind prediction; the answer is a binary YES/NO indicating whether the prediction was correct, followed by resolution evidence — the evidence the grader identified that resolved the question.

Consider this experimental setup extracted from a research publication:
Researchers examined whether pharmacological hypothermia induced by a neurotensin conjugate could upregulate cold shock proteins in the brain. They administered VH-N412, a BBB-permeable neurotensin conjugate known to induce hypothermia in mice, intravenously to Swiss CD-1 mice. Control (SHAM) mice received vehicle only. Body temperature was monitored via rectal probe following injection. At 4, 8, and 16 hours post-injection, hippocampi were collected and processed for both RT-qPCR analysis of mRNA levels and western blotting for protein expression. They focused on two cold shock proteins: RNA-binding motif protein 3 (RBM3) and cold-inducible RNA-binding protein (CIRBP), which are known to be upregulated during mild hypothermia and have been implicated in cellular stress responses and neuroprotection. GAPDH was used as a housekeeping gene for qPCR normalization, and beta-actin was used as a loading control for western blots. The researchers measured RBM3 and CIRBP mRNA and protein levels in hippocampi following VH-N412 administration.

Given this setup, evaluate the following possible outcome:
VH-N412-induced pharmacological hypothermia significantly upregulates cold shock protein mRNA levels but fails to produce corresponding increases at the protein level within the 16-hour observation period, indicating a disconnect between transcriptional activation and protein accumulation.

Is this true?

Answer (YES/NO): NO